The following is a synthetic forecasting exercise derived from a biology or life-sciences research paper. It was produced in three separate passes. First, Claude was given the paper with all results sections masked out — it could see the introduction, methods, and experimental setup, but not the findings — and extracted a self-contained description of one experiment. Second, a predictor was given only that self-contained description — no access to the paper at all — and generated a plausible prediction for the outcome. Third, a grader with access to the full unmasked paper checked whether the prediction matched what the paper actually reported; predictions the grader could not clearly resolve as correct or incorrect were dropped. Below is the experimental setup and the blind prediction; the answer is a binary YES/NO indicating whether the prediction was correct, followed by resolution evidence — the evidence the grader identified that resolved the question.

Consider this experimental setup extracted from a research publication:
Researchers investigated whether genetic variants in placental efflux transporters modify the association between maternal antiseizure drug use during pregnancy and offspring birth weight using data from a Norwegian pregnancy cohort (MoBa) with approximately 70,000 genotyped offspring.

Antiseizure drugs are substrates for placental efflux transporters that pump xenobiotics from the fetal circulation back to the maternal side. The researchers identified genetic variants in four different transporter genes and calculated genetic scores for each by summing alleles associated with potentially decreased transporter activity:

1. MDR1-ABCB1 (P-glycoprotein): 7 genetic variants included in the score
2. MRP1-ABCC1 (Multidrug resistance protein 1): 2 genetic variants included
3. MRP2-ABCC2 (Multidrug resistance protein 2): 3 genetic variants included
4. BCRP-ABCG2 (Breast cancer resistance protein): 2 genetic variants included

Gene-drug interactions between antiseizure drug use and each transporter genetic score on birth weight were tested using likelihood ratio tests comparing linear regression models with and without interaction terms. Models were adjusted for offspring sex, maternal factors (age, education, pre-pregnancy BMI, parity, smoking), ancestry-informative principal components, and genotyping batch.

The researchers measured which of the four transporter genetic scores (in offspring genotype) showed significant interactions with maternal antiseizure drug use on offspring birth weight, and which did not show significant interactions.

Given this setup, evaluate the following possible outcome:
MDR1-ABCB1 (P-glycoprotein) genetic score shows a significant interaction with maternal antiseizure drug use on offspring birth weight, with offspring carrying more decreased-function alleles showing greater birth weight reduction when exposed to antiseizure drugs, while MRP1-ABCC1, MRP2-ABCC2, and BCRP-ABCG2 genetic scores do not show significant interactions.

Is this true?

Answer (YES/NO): NO